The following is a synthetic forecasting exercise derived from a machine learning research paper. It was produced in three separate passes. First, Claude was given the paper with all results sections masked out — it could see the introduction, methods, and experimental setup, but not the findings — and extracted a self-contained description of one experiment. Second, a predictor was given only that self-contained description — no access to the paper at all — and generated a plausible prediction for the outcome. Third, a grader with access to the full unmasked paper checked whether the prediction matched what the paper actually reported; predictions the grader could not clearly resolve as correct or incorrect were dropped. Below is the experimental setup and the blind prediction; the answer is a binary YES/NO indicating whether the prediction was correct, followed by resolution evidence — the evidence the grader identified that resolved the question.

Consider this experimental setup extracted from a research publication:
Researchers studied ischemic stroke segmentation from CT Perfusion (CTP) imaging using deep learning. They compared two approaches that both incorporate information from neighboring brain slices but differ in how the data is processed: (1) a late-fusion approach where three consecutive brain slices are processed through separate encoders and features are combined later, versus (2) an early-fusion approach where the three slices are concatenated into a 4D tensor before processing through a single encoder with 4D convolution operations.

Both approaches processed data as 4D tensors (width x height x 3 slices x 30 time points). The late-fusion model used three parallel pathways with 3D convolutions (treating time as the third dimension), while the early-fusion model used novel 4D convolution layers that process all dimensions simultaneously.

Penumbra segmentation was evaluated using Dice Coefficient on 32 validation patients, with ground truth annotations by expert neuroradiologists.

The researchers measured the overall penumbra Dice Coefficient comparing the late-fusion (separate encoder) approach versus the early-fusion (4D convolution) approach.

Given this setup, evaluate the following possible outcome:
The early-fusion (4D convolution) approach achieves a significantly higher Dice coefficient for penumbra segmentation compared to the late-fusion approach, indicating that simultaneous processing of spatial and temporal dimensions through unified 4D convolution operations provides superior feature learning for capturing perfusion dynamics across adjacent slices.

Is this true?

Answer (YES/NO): NO